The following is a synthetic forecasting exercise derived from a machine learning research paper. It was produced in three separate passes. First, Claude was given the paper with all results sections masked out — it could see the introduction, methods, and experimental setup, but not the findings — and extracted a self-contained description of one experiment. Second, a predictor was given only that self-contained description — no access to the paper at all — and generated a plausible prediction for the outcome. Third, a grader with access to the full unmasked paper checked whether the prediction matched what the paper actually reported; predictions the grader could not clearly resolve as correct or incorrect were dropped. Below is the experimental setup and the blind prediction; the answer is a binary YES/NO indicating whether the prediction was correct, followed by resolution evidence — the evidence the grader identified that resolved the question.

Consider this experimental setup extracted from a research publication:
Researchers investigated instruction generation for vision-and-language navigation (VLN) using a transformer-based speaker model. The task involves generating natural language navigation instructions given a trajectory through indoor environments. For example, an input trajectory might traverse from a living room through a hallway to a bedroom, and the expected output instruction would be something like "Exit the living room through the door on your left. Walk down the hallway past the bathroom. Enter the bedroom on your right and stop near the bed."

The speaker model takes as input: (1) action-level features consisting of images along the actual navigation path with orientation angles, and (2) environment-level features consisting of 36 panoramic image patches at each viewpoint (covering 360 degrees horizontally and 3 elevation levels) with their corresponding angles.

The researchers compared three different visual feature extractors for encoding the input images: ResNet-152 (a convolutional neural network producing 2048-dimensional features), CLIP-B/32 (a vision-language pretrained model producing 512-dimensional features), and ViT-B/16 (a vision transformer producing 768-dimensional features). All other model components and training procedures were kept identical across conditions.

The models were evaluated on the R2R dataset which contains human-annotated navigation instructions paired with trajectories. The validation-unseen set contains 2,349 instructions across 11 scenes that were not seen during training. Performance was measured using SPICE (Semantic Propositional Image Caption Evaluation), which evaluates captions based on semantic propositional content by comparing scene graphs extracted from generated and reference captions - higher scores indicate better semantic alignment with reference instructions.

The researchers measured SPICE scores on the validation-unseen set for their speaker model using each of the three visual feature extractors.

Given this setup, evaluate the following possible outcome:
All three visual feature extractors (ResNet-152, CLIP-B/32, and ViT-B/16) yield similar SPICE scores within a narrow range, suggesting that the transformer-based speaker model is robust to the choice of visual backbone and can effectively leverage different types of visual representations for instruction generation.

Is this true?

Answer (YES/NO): NO